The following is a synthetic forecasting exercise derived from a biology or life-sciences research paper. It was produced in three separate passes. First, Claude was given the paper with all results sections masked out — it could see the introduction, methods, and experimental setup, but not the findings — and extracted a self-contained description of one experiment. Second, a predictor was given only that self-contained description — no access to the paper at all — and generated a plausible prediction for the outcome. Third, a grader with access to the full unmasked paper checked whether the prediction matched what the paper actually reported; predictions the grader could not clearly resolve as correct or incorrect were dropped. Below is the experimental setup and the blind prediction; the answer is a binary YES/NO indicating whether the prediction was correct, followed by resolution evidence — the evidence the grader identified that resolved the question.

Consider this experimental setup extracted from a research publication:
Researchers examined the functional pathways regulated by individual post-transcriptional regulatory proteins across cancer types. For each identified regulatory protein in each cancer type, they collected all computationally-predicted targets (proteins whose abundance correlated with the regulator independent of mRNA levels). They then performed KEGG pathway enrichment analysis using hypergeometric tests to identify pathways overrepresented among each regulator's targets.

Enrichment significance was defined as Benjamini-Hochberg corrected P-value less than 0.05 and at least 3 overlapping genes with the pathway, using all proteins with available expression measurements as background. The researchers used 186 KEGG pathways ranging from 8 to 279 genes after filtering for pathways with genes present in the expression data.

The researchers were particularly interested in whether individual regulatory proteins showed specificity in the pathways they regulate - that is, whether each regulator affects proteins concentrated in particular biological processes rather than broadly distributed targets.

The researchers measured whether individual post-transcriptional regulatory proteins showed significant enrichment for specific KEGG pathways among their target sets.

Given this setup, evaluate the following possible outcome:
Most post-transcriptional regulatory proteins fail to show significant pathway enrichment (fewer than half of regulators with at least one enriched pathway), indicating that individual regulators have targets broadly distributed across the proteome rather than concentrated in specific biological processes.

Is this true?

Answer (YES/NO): NO